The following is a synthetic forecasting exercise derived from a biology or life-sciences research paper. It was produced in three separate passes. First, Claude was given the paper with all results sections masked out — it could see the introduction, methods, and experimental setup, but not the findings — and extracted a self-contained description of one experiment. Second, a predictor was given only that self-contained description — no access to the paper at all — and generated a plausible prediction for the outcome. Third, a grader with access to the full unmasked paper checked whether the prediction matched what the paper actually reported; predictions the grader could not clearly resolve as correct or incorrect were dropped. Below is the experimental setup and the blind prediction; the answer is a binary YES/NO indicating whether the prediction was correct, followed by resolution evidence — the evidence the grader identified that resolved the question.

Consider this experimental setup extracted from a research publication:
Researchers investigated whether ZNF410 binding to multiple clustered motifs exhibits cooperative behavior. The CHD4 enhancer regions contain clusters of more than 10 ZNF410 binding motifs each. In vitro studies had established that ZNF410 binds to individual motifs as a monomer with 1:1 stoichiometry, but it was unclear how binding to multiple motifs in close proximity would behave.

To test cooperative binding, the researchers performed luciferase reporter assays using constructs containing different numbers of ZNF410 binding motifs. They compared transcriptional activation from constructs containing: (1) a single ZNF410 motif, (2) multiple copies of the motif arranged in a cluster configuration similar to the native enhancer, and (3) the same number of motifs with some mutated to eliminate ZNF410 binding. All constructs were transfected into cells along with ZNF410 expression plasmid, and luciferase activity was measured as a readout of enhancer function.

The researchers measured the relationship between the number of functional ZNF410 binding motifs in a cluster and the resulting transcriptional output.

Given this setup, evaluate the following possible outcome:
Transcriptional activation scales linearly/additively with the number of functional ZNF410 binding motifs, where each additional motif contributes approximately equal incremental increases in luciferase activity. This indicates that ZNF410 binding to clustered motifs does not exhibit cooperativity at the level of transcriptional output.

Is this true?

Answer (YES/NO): NO